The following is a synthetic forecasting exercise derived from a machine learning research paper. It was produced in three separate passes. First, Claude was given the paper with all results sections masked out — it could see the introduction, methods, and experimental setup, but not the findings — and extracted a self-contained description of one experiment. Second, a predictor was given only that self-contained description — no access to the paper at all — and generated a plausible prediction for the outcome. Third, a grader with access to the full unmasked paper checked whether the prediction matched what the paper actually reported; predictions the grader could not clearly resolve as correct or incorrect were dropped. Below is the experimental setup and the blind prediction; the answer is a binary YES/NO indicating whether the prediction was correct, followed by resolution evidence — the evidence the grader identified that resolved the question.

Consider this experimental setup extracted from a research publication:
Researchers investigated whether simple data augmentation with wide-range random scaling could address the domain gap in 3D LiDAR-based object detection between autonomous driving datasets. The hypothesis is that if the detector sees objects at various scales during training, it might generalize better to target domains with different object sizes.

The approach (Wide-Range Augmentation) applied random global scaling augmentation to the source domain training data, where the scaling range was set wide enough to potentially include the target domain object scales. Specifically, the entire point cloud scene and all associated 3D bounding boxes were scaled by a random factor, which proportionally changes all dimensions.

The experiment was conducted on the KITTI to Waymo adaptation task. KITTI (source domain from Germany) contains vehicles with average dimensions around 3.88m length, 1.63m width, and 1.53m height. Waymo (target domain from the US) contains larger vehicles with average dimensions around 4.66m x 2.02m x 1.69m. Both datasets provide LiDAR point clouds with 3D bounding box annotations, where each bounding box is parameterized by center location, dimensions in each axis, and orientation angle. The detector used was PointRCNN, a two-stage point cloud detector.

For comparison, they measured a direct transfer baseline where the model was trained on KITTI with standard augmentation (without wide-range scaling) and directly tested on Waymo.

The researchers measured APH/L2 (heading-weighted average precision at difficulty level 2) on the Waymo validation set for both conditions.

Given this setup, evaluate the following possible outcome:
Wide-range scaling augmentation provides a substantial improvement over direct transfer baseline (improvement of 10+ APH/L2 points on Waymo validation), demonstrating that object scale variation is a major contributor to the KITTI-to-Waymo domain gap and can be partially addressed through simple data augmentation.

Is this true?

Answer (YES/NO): NO